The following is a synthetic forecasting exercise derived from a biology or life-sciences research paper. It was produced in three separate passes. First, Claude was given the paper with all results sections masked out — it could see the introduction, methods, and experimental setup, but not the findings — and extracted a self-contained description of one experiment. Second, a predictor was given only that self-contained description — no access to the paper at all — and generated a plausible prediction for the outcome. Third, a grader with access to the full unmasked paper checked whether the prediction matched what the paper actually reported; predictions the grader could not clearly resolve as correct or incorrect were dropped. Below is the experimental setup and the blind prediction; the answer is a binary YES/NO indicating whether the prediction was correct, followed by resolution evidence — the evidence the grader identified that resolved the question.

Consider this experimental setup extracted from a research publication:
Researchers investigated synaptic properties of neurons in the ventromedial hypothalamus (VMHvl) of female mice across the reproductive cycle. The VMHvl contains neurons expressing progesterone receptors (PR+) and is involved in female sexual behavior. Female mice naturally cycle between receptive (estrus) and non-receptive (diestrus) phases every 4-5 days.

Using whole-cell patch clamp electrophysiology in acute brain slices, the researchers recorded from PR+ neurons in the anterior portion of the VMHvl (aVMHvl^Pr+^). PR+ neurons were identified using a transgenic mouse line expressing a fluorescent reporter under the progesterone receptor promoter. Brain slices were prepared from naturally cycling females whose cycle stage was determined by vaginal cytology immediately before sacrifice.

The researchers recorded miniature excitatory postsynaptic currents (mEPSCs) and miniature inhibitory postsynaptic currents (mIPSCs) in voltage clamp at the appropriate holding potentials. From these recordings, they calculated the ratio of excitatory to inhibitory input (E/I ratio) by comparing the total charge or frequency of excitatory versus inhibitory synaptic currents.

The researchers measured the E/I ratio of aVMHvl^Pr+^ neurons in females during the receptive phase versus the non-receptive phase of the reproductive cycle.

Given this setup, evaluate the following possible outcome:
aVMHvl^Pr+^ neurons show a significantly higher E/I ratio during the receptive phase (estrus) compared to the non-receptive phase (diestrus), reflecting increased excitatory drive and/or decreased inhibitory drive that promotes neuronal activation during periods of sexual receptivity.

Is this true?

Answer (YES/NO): NO